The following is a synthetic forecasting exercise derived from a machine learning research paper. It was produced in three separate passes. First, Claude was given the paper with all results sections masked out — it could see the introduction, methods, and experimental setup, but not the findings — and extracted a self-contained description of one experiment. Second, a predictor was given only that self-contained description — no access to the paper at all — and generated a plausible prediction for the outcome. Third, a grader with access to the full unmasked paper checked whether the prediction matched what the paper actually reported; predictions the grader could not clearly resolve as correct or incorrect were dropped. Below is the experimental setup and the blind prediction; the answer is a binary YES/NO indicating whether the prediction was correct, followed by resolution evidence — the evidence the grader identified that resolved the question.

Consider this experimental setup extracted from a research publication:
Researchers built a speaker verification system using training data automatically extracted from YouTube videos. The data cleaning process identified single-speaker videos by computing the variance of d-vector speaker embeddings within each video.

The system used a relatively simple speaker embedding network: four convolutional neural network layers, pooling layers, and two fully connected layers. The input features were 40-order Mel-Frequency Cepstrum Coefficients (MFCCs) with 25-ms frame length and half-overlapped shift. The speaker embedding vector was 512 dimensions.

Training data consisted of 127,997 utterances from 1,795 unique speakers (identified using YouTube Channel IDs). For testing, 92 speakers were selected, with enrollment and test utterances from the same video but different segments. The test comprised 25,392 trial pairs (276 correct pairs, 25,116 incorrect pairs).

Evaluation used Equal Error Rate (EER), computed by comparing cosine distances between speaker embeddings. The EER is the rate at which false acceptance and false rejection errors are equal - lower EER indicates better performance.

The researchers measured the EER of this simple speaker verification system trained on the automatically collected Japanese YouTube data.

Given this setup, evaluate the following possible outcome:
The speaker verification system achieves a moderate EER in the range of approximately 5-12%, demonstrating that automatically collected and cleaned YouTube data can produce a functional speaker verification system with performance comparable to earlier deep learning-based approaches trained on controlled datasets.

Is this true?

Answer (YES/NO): YES